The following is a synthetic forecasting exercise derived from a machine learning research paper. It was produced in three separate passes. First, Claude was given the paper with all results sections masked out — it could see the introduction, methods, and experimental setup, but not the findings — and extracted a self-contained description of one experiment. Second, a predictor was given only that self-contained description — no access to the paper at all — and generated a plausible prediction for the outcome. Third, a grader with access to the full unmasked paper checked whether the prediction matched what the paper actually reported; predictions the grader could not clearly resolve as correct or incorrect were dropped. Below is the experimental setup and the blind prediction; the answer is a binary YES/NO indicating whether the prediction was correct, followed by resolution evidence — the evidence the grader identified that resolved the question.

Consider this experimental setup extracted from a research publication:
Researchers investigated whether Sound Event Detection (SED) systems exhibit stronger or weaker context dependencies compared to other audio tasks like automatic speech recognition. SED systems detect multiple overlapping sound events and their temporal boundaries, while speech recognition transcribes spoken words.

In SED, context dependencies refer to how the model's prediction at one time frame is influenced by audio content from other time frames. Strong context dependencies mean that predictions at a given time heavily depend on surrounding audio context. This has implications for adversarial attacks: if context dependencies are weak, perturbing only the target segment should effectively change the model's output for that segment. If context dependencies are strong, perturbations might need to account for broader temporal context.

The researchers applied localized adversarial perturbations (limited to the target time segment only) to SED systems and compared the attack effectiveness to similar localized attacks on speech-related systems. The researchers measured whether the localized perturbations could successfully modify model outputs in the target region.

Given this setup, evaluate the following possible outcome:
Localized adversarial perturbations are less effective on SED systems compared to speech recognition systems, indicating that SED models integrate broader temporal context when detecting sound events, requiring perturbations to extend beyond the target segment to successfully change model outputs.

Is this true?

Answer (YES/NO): YES